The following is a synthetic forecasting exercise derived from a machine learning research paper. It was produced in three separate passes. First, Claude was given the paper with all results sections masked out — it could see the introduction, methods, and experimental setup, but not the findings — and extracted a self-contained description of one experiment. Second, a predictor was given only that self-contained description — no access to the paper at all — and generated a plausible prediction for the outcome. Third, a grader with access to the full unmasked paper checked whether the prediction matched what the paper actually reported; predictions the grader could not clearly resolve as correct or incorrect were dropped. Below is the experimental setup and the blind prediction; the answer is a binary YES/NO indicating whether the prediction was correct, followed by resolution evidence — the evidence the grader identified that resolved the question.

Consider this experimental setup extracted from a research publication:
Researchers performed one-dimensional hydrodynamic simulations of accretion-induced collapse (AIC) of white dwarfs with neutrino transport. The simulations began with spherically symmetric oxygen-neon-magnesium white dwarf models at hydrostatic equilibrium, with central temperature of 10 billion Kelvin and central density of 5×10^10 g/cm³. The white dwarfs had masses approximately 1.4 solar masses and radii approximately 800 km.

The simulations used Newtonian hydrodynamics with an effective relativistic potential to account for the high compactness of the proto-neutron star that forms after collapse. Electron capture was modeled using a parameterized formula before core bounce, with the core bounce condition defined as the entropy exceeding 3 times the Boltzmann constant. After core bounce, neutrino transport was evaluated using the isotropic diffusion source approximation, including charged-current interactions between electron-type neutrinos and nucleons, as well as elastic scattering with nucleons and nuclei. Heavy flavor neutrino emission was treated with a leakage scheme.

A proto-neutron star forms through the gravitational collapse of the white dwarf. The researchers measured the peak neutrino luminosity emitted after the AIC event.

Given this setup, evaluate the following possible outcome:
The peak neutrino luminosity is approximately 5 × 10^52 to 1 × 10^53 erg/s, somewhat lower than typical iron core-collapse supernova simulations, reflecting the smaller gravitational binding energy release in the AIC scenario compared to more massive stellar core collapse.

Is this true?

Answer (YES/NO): NO